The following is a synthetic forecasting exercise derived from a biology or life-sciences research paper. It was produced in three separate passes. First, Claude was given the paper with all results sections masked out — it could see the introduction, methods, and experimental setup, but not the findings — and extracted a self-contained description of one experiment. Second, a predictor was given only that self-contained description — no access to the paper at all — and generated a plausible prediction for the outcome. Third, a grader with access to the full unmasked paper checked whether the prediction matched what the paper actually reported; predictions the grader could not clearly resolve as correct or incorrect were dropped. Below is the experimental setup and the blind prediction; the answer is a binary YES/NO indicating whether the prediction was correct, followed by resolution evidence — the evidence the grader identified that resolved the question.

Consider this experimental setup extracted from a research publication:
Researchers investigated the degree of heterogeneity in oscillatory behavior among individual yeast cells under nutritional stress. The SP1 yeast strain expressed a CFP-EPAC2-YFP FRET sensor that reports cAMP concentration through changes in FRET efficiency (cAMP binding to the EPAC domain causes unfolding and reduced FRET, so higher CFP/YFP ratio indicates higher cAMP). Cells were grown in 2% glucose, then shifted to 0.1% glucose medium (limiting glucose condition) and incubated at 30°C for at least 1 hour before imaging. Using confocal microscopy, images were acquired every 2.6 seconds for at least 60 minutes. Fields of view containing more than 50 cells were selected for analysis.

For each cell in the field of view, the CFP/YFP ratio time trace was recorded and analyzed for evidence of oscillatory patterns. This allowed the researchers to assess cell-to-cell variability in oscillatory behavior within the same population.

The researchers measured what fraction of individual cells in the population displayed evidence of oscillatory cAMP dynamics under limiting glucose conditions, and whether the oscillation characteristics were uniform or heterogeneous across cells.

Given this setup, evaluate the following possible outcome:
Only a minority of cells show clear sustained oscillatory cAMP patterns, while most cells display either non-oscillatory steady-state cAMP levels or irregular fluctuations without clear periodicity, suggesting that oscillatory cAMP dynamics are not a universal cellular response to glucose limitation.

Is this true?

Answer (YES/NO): YES